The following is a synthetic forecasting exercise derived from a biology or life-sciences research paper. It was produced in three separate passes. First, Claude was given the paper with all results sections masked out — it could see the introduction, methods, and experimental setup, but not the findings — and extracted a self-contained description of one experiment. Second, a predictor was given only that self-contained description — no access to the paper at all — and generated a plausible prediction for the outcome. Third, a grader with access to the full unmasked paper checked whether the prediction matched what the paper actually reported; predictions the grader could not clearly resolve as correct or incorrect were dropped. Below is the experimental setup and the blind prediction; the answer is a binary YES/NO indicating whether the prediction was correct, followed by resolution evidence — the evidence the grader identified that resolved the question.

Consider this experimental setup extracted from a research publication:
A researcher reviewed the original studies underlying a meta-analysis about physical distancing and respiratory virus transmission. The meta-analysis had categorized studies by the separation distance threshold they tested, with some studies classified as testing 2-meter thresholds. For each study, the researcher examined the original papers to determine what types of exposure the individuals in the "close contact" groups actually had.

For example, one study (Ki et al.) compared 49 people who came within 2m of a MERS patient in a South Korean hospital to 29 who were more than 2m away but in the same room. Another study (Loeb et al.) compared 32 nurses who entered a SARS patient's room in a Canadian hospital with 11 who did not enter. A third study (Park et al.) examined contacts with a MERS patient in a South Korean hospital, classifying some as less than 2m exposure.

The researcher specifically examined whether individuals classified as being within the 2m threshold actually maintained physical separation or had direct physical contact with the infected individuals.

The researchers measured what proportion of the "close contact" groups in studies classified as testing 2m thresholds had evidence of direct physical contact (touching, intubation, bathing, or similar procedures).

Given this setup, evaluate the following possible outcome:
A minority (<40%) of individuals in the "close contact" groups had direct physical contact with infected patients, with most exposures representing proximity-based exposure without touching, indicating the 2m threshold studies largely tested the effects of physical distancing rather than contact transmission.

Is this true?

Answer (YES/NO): NO